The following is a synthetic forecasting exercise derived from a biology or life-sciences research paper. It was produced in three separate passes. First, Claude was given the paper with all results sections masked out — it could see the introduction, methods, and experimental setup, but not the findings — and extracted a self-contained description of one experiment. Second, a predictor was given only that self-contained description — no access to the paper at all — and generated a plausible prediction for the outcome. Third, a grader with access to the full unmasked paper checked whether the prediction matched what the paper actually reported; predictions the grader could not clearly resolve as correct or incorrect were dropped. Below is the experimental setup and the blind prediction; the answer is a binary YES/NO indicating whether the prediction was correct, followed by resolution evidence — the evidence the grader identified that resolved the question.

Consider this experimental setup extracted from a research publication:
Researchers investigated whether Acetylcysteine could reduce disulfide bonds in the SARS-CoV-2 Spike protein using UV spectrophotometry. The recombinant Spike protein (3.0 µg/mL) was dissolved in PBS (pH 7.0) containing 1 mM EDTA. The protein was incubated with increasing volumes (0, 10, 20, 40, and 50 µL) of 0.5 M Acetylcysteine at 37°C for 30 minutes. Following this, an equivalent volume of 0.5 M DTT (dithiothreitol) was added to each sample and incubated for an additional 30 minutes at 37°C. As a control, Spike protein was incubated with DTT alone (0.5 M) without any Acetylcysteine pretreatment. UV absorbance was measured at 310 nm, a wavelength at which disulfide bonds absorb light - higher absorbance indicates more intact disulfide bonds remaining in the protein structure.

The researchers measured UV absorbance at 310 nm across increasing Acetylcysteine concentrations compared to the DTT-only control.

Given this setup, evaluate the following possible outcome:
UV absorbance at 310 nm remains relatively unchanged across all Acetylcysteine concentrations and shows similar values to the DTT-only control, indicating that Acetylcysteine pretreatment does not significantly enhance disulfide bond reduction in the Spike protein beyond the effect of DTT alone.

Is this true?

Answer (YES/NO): NO